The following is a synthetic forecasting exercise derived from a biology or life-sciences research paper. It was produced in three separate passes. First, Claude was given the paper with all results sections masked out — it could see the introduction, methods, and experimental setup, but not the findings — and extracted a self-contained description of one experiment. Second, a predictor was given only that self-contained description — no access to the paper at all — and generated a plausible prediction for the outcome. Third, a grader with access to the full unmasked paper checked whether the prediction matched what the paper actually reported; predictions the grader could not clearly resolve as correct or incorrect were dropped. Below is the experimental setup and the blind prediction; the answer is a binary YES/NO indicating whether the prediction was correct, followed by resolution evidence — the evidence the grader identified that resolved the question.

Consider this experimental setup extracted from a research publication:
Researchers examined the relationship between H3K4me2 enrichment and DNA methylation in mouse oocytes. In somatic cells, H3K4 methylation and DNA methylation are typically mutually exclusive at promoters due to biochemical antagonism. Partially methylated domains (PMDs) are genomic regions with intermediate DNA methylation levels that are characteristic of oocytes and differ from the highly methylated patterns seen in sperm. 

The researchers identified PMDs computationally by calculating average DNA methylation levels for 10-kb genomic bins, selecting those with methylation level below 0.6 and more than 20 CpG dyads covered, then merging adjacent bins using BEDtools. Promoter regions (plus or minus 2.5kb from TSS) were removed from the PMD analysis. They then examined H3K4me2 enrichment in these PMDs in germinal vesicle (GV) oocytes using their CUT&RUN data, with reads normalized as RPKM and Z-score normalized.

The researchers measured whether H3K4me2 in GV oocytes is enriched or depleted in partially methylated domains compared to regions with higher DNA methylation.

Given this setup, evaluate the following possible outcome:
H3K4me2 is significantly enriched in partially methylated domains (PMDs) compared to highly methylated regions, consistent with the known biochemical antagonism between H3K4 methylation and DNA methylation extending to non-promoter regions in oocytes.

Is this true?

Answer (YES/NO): YES